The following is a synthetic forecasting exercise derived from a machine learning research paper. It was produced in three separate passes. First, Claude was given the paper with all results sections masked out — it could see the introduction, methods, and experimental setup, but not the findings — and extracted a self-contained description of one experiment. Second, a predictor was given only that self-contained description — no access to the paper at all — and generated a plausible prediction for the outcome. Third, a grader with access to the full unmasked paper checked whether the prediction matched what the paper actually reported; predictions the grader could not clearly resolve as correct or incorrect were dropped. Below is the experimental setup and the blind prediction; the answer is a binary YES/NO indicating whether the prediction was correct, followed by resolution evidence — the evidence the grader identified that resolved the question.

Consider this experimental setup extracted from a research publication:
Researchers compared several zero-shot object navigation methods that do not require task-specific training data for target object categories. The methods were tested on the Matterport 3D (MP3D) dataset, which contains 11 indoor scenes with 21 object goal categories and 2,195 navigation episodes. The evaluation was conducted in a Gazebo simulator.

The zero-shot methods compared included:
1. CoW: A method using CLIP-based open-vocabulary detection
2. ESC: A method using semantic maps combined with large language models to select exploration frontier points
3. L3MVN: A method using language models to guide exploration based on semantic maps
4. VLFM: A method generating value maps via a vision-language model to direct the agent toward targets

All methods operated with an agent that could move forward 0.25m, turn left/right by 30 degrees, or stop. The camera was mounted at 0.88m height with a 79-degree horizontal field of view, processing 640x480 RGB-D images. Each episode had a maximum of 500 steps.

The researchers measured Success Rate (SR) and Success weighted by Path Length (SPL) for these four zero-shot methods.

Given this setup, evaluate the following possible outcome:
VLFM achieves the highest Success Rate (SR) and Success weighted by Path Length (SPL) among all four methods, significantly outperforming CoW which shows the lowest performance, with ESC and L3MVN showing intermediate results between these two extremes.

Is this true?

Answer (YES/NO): YES